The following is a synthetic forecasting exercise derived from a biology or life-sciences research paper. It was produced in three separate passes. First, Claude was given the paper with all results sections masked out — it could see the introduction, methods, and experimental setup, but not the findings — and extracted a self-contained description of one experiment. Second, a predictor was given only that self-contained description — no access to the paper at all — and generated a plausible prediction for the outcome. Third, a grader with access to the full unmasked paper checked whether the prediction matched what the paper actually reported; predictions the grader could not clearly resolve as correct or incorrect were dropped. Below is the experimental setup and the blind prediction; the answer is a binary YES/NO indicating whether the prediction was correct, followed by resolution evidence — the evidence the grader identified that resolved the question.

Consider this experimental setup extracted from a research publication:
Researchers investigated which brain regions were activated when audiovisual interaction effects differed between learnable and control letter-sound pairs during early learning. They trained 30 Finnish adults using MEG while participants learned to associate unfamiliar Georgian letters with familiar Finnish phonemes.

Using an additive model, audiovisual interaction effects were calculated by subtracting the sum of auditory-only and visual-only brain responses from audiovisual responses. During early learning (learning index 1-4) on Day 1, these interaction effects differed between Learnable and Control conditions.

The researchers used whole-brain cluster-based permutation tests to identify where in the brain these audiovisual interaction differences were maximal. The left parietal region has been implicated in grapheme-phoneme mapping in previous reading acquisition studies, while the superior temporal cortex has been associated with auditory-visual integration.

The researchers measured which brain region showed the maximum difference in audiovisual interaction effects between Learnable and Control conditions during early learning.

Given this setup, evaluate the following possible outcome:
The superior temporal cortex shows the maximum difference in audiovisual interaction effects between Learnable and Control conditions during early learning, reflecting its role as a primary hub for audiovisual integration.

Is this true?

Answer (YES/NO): NO